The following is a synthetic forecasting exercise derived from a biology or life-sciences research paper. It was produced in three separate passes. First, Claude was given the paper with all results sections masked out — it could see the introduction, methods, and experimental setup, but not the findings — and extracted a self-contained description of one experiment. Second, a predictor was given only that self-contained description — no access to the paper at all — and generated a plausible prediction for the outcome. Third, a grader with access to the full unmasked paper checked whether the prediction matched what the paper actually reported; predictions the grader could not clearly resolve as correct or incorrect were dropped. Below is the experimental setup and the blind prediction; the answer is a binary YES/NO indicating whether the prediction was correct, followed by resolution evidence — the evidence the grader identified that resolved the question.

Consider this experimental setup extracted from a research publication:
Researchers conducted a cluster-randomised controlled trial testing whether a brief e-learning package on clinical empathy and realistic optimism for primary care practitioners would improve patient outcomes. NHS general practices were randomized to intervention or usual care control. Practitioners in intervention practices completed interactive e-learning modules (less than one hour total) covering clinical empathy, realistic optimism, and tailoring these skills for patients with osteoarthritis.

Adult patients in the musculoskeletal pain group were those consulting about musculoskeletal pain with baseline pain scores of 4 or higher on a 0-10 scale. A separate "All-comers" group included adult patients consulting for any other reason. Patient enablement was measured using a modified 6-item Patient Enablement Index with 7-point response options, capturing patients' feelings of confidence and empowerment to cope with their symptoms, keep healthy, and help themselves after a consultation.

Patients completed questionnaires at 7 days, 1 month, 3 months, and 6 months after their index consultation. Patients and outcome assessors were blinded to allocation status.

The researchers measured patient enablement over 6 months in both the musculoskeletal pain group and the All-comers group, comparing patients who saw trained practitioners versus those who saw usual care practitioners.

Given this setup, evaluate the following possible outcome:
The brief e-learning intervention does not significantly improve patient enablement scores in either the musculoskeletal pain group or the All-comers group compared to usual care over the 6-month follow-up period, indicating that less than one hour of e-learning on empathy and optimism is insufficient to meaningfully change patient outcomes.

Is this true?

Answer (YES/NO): YES